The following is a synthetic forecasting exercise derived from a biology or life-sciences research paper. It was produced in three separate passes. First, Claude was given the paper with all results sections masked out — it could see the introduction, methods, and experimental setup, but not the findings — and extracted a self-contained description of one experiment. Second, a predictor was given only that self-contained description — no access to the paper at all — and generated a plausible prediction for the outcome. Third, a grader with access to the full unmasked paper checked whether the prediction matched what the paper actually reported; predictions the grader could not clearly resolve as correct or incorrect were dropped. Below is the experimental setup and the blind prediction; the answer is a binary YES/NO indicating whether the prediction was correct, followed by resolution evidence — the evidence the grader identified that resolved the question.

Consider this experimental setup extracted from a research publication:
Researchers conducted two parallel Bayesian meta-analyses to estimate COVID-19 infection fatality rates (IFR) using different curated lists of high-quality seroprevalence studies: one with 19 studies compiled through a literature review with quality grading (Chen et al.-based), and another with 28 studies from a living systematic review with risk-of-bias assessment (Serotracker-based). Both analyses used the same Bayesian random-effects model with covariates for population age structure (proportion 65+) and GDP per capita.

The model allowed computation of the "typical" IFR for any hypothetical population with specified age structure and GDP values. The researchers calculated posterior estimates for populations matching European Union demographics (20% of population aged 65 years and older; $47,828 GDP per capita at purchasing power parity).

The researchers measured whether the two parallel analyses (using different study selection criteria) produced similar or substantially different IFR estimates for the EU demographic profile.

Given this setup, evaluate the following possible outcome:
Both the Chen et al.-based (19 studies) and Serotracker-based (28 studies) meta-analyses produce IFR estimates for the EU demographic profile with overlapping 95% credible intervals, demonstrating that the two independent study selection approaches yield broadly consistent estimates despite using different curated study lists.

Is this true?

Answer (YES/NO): YES